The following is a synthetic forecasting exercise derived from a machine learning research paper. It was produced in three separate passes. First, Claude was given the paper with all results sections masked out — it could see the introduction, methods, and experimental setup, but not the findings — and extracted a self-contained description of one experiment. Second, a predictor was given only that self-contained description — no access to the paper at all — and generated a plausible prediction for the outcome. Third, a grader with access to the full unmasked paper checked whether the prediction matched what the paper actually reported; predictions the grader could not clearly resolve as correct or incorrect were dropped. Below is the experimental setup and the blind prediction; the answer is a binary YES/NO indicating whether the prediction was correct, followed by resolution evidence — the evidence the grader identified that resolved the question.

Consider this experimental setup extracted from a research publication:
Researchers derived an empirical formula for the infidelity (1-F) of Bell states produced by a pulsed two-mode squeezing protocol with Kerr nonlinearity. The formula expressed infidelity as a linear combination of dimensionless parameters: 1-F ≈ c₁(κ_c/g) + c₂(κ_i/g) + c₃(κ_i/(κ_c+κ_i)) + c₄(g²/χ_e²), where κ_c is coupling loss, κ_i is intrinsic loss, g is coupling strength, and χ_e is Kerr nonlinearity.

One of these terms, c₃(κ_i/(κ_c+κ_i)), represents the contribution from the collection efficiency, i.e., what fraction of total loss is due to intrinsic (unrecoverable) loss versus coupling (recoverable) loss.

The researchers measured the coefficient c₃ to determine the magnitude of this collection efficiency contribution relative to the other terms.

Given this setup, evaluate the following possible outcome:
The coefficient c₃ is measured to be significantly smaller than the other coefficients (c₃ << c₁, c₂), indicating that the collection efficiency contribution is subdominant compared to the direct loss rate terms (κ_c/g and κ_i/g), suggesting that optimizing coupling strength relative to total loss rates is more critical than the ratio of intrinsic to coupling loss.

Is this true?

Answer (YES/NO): NO